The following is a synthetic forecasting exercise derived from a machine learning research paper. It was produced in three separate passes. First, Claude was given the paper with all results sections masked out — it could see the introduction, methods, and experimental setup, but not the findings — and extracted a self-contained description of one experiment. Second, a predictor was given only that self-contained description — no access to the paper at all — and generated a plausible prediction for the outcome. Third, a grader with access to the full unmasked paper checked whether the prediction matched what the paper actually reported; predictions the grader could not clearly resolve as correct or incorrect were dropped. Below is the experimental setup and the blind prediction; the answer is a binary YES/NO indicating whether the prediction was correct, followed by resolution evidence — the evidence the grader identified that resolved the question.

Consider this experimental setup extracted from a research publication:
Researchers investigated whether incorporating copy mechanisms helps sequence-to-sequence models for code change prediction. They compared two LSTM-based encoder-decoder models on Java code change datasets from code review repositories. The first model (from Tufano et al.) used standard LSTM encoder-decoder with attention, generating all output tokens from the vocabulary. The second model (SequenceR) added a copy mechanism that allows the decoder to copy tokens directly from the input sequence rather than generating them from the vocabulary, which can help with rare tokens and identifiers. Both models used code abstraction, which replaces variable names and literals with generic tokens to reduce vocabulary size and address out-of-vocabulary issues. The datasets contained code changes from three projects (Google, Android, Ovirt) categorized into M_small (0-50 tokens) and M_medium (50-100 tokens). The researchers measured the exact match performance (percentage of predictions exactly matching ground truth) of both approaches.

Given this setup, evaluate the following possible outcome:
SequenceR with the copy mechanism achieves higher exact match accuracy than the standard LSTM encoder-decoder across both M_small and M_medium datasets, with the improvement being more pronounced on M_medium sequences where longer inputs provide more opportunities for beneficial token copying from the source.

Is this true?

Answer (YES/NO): NO